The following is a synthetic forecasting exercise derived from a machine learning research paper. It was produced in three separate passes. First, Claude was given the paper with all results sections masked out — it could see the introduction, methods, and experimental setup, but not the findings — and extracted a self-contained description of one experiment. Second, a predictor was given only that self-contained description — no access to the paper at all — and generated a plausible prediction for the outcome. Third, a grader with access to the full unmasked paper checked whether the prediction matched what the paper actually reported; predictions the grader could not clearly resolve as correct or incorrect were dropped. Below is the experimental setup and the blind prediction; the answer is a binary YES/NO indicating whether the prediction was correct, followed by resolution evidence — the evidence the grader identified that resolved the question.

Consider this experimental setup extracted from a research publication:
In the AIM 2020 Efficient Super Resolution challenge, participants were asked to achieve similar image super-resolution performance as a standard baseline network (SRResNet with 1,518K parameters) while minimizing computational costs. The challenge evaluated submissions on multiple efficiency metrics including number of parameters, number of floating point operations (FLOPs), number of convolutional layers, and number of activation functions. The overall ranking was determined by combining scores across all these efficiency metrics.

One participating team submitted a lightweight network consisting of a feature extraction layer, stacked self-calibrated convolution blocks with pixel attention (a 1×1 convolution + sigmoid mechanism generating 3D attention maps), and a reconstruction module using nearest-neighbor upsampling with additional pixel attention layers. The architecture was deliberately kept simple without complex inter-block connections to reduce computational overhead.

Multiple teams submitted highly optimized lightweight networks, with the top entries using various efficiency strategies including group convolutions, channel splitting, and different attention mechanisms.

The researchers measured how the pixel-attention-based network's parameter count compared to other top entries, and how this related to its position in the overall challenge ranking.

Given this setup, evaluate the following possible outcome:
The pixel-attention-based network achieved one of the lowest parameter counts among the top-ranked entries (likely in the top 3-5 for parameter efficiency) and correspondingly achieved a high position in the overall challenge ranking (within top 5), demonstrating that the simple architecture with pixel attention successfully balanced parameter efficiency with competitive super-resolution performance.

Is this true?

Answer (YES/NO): NO